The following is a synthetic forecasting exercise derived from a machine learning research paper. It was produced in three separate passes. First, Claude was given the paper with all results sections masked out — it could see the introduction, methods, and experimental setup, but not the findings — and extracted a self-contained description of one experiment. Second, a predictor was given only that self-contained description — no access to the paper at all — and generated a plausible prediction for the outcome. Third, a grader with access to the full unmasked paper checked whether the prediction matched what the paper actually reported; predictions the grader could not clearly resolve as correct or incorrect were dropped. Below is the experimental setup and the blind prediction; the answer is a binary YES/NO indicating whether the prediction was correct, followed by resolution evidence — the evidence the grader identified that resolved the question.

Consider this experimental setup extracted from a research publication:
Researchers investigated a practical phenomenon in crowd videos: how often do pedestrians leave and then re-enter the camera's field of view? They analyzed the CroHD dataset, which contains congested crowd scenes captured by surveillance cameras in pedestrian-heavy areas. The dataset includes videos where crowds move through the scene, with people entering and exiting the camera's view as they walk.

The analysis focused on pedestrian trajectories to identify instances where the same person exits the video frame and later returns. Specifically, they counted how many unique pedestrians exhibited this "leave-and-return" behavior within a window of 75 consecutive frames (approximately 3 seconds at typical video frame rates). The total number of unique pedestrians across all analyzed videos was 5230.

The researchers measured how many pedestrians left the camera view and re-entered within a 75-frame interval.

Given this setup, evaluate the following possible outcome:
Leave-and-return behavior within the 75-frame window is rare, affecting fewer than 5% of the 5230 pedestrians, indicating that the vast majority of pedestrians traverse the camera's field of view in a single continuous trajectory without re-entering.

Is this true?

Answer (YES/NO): YES